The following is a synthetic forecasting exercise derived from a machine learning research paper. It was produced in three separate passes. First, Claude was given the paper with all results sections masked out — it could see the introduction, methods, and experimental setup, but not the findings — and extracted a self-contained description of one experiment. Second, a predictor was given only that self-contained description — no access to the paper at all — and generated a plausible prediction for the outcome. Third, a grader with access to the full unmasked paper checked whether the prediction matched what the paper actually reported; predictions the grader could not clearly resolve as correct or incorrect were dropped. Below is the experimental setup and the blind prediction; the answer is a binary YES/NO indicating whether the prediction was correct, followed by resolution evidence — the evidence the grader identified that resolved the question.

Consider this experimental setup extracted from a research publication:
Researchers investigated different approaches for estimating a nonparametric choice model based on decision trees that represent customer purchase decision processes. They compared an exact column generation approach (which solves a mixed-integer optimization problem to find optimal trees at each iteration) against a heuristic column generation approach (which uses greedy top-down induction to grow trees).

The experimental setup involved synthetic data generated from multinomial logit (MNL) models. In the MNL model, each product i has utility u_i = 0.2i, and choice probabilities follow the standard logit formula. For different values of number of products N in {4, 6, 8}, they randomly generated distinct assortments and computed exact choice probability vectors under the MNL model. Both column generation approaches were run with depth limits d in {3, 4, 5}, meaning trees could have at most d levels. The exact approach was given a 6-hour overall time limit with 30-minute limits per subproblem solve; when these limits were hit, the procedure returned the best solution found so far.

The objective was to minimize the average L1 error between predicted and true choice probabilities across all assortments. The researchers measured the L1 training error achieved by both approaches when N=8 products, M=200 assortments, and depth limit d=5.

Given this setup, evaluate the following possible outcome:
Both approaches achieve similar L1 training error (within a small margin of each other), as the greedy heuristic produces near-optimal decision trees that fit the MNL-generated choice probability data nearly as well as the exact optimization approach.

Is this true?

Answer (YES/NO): NO